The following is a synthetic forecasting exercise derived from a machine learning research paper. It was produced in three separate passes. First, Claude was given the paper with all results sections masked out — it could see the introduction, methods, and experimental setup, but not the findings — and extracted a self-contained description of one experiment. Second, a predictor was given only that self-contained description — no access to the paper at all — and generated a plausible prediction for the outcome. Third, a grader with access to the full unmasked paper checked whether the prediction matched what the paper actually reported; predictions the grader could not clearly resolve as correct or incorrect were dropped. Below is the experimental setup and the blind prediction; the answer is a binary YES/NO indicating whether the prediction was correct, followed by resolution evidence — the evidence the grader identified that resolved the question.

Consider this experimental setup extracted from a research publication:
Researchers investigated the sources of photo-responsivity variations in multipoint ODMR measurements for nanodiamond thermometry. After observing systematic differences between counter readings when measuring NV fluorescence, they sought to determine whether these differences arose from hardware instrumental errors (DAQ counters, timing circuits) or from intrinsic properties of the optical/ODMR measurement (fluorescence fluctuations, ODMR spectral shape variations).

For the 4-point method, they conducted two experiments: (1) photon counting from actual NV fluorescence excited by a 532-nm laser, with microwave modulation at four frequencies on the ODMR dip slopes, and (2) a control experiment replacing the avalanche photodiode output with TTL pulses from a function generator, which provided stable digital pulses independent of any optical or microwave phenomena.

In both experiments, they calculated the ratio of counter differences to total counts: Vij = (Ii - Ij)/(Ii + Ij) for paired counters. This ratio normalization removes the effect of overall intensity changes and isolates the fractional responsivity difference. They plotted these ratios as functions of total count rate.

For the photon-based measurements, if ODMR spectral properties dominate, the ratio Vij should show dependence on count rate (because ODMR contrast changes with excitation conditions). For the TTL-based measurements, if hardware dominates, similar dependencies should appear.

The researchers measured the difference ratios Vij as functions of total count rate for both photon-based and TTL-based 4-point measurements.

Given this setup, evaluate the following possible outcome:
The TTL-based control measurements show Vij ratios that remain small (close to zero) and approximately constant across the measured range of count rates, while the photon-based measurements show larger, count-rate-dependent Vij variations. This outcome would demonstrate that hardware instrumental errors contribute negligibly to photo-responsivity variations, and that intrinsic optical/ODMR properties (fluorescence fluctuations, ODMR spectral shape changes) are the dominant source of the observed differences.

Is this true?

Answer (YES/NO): YES